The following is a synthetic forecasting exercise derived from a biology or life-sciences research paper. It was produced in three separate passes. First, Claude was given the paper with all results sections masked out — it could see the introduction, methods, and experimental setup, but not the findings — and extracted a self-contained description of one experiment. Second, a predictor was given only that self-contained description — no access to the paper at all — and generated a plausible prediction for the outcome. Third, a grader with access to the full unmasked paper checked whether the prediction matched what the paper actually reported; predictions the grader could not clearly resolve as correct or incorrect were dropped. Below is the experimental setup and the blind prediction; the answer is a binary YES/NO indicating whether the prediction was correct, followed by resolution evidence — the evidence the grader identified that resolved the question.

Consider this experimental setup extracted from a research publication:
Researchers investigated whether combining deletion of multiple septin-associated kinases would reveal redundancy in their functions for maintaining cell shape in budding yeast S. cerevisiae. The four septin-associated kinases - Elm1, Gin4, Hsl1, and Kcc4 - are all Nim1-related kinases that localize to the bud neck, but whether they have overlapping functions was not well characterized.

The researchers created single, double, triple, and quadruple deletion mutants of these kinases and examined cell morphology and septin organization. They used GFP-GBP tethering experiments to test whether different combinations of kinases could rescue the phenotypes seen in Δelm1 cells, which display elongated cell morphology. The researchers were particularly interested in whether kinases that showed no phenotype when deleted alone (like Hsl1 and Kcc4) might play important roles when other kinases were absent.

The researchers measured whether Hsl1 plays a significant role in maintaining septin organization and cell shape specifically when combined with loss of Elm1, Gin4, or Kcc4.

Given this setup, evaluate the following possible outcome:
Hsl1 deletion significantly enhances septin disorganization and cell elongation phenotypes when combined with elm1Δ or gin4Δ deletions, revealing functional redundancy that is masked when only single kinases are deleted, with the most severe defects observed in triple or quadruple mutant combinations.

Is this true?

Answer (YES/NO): NO